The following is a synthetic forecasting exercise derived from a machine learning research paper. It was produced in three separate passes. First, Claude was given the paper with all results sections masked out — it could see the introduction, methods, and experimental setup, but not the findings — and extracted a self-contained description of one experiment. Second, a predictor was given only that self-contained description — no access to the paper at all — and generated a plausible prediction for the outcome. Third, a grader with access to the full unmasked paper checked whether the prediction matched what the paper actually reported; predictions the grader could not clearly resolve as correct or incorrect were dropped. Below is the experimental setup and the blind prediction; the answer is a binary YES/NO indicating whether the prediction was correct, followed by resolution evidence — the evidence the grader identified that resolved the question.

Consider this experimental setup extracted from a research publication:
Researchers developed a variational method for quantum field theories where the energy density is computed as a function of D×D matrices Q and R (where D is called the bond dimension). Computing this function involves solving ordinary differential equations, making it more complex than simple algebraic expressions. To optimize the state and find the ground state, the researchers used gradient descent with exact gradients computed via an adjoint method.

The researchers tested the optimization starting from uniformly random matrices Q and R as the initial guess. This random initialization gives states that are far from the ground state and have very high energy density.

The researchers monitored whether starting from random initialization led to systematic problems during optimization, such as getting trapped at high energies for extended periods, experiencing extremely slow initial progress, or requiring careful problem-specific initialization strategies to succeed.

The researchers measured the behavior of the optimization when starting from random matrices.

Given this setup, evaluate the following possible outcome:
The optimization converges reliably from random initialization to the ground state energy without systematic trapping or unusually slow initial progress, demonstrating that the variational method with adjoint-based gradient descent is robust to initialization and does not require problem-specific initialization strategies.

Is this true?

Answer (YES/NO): YES